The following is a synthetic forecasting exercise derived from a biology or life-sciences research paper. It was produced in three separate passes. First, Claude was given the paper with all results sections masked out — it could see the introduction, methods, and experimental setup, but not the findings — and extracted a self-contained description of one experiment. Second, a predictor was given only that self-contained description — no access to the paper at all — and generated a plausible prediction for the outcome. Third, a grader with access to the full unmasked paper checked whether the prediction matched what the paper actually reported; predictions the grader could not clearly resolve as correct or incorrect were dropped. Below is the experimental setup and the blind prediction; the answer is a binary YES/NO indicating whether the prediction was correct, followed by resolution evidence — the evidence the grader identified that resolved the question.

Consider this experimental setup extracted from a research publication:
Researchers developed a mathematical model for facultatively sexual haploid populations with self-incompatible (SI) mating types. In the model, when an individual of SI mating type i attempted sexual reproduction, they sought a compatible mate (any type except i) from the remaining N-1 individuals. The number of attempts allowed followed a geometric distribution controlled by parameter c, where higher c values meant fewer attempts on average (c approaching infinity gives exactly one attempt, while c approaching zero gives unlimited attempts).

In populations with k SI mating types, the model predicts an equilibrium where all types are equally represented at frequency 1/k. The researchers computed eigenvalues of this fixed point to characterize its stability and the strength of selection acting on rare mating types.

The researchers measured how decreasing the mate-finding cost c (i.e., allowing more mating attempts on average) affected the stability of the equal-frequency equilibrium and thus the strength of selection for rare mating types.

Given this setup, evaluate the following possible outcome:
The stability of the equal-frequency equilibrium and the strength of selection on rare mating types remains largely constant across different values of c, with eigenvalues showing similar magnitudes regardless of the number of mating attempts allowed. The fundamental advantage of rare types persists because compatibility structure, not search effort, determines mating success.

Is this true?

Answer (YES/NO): NO